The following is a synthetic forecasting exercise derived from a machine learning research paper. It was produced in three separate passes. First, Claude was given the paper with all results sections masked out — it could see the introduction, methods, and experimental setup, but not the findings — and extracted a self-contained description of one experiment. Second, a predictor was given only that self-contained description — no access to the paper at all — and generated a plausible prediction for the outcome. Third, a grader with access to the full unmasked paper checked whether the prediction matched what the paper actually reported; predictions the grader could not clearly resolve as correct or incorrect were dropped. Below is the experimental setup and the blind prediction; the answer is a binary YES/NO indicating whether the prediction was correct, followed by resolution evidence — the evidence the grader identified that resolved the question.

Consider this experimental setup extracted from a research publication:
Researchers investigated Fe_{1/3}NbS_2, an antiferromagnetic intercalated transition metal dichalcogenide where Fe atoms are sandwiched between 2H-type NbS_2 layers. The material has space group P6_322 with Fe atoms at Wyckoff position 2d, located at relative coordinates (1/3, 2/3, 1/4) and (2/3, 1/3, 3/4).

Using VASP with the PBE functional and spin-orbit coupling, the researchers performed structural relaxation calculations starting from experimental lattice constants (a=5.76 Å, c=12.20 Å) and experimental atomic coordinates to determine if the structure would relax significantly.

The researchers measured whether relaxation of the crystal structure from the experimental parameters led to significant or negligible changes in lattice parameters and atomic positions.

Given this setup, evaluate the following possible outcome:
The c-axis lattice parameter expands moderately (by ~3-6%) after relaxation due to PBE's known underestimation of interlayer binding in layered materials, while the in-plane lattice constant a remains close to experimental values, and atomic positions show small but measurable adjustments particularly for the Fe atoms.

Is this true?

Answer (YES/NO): NO